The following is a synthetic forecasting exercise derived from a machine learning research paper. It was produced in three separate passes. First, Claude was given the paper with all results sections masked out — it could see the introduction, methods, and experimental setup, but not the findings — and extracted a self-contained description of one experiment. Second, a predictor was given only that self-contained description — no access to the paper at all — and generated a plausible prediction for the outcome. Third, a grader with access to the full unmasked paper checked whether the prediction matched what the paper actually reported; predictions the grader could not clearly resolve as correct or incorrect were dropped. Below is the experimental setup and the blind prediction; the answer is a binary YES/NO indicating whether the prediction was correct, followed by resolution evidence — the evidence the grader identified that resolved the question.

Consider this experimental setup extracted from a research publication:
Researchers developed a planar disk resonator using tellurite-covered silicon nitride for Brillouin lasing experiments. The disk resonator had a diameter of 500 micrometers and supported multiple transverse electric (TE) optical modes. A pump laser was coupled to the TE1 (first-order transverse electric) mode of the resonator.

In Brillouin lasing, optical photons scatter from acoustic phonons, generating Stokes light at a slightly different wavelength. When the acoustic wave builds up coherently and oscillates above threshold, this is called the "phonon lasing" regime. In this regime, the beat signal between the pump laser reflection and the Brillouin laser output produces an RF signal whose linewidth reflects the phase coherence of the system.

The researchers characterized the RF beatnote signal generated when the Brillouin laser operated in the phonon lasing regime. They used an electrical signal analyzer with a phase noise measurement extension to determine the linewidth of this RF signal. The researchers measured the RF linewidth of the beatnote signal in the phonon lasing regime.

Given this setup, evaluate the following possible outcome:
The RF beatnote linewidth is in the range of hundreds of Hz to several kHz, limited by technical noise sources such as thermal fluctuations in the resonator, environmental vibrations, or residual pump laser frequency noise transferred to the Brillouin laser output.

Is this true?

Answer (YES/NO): NO